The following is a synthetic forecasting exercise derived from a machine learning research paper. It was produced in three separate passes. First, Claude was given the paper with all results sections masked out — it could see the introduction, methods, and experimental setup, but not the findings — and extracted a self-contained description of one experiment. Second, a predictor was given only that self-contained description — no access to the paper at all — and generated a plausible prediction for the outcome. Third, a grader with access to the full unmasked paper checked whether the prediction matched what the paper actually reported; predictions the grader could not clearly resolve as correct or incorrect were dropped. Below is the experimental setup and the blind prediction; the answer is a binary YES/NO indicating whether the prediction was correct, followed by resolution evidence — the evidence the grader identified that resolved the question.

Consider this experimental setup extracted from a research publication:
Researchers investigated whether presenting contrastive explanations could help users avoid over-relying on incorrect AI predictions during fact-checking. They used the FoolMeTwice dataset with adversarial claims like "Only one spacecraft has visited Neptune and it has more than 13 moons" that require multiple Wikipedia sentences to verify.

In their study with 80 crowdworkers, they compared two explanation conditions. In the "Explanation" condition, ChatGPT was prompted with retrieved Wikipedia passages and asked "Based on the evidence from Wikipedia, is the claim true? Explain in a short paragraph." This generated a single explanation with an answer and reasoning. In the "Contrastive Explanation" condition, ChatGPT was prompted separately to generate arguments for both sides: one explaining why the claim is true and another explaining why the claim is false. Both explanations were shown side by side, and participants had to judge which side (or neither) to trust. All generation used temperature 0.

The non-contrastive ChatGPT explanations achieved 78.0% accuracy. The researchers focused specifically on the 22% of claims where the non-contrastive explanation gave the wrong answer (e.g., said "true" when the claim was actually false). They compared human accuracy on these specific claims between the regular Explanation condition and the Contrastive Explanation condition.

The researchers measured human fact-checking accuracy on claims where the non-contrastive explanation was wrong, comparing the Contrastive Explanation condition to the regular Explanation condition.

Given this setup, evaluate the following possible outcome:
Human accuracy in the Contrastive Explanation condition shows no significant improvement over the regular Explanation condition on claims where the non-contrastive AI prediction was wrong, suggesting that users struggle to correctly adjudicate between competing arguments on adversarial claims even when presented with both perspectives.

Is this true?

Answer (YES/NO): NO